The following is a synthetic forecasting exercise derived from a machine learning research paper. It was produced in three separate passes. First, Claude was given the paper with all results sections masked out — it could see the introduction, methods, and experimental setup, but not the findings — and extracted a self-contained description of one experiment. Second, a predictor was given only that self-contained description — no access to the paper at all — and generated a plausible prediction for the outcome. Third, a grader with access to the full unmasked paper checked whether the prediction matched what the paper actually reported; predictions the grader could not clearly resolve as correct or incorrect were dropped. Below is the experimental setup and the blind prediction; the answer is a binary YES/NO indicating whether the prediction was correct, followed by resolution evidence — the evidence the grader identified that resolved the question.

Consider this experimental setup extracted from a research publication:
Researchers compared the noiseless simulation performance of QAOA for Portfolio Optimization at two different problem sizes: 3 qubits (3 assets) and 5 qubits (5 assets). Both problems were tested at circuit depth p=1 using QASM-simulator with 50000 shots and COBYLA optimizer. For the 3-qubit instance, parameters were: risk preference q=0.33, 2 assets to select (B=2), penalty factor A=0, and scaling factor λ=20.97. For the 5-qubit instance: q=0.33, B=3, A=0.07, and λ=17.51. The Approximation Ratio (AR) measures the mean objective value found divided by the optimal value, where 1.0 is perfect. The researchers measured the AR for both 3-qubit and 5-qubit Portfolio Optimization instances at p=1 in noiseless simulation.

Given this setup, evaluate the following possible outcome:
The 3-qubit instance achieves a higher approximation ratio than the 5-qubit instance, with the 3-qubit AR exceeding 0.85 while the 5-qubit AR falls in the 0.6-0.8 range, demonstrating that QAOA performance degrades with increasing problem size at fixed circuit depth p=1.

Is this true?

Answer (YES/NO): NO